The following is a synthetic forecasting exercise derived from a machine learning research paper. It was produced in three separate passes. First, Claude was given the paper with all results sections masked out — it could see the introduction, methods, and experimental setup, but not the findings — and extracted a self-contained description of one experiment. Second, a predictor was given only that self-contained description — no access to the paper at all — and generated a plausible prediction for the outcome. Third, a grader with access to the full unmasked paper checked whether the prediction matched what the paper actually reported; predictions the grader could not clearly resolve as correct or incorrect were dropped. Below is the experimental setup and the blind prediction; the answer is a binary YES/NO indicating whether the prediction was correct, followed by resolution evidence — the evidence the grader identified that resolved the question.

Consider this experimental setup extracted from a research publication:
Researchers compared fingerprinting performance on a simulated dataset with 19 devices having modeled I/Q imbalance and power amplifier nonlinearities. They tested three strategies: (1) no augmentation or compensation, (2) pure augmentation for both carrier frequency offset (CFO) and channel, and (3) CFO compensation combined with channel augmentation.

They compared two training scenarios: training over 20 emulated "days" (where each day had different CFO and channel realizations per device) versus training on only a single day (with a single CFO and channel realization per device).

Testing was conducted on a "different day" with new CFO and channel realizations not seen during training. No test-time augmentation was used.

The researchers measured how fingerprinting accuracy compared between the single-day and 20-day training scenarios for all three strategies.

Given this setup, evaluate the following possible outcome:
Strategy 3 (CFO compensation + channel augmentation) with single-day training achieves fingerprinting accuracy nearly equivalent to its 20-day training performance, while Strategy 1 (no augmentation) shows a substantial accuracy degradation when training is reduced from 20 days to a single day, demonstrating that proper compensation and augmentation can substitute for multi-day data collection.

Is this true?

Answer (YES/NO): NO